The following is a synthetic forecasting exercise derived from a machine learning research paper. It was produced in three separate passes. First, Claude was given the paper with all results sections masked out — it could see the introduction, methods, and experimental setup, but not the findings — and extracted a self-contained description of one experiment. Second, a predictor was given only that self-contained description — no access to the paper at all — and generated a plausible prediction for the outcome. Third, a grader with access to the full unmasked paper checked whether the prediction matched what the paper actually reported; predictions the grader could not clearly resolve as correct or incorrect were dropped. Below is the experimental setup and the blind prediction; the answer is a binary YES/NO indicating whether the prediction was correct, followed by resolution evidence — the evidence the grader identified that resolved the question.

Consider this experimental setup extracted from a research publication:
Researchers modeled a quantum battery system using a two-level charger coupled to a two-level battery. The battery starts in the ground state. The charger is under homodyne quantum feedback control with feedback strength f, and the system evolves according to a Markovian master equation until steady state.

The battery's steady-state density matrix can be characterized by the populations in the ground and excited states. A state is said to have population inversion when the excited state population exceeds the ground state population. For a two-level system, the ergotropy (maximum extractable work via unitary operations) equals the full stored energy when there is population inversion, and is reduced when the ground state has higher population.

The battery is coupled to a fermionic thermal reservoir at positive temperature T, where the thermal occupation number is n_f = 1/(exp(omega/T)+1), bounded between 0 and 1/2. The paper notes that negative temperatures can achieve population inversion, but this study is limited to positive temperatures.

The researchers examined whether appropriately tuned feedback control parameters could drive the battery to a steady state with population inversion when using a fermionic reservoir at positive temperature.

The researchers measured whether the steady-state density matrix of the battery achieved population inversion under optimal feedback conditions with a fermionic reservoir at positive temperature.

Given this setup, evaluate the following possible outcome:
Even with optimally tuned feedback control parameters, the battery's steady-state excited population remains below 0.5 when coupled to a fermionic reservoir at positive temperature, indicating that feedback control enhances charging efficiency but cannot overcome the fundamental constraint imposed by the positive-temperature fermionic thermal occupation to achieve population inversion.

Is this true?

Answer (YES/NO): NO